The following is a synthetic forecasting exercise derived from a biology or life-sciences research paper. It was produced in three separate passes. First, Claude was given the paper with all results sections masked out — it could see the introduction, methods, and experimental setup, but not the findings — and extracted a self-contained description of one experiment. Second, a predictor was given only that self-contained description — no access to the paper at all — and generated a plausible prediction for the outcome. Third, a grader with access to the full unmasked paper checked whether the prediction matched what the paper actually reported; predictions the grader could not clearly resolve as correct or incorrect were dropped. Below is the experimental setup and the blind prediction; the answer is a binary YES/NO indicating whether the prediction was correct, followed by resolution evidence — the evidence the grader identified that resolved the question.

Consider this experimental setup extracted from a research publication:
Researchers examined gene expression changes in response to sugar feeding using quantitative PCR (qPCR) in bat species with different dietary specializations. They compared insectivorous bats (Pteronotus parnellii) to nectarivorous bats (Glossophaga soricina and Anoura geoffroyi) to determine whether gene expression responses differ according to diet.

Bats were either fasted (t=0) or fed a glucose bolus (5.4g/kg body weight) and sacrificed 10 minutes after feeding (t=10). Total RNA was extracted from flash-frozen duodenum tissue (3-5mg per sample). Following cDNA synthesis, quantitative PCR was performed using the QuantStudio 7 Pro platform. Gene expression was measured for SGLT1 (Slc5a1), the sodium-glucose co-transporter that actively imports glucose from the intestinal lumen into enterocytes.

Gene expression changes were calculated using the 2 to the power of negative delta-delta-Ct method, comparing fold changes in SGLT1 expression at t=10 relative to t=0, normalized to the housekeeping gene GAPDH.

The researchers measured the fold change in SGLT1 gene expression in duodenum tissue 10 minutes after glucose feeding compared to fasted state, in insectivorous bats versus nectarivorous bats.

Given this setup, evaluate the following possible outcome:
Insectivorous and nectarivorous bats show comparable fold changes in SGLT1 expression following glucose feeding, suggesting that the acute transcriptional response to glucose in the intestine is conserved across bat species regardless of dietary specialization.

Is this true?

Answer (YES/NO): NO